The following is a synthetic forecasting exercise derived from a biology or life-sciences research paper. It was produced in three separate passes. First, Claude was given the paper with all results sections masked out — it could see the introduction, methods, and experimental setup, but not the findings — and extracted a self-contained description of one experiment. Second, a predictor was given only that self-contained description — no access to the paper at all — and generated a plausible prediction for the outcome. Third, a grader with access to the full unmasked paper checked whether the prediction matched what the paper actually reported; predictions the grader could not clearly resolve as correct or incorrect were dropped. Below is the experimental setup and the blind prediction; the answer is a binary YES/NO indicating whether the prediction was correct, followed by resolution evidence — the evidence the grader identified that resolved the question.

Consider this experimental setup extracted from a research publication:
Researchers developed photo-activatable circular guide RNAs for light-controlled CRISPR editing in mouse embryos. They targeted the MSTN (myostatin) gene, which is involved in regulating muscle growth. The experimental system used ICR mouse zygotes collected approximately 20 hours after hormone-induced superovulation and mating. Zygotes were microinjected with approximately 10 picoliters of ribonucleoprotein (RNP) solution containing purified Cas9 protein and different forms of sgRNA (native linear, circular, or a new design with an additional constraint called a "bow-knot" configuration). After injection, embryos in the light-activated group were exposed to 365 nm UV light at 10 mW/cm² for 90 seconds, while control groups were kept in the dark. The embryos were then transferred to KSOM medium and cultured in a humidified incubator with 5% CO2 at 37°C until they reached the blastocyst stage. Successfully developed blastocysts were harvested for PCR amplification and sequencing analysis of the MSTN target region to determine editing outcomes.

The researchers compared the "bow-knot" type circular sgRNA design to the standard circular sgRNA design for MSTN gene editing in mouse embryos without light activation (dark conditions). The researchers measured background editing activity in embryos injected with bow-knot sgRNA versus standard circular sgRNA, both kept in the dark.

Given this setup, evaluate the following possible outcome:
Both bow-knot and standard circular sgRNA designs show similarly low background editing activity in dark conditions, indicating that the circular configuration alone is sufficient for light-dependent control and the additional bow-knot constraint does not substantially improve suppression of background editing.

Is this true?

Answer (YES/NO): NO